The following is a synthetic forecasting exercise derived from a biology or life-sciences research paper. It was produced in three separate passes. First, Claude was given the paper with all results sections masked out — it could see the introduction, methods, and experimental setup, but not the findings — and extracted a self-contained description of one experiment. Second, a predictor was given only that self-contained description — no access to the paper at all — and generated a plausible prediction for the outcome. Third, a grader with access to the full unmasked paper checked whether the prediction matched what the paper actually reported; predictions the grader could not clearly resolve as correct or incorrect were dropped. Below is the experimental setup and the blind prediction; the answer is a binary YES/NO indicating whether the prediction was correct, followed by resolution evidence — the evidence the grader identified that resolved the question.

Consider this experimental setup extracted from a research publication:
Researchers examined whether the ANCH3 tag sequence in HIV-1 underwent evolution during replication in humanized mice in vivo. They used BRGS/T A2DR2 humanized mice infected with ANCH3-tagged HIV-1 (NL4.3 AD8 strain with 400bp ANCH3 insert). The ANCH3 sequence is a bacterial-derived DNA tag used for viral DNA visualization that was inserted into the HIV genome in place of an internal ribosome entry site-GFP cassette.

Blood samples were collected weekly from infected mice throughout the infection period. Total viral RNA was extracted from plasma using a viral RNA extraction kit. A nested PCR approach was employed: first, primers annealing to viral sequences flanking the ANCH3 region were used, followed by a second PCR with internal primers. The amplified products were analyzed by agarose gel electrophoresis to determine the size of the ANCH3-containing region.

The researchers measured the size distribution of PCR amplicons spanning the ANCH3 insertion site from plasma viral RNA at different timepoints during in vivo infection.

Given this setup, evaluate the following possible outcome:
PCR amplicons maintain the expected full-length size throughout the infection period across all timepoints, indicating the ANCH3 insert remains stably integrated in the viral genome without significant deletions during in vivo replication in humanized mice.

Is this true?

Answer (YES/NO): NO